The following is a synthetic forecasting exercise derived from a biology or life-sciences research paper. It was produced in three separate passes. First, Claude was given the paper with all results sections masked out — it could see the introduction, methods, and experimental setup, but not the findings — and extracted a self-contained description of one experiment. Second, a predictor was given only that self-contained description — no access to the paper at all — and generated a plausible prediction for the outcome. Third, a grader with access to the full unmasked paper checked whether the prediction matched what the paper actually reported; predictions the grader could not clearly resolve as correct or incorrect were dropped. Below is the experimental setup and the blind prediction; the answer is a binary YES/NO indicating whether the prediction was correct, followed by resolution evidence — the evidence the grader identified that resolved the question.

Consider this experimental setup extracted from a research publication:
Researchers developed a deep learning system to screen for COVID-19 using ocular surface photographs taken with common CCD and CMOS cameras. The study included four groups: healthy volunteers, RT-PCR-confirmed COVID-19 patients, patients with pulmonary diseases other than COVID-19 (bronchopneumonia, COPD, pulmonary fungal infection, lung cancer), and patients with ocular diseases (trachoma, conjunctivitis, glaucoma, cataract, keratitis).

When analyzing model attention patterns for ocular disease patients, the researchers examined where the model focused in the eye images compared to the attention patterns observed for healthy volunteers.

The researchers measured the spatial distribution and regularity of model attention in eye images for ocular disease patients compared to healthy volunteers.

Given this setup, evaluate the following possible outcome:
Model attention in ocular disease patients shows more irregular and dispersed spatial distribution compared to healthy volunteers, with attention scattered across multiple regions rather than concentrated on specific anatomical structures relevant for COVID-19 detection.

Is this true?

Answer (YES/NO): NO